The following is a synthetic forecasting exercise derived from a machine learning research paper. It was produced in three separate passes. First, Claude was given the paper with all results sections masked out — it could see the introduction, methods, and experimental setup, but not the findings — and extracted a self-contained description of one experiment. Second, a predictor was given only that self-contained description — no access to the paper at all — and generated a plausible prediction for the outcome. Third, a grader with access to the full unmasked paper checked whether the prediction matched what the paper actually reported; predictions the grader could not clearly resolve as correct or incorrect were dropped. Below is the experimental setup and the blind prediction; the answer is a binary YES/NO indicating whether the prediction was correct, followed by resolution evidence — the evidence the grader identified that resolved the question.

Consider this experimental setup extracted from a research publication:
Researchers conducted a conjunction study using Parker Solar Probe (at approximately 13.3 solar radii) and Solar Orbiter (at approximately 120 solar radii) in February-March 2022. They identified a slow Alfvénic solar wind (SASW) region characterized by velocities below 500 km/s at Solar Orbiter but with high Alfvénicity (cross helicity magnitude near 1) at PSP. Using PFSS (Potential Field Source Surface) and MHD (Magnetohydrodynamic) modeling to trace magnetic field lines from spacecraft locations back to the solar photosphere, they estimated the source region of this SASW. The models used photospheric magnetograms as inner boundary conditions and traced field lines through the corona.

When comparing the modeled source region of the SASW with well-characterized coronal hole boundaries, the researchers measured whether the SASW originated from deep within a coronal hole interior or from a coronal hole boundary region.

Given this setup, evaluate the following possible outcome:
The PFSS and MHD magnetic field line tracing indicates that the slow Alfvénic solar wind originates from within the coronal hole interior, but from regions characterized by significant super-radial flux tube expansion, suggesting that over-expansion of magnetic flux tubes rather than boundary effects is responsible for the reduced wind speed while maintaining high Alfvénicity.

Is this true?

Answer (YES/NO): NO